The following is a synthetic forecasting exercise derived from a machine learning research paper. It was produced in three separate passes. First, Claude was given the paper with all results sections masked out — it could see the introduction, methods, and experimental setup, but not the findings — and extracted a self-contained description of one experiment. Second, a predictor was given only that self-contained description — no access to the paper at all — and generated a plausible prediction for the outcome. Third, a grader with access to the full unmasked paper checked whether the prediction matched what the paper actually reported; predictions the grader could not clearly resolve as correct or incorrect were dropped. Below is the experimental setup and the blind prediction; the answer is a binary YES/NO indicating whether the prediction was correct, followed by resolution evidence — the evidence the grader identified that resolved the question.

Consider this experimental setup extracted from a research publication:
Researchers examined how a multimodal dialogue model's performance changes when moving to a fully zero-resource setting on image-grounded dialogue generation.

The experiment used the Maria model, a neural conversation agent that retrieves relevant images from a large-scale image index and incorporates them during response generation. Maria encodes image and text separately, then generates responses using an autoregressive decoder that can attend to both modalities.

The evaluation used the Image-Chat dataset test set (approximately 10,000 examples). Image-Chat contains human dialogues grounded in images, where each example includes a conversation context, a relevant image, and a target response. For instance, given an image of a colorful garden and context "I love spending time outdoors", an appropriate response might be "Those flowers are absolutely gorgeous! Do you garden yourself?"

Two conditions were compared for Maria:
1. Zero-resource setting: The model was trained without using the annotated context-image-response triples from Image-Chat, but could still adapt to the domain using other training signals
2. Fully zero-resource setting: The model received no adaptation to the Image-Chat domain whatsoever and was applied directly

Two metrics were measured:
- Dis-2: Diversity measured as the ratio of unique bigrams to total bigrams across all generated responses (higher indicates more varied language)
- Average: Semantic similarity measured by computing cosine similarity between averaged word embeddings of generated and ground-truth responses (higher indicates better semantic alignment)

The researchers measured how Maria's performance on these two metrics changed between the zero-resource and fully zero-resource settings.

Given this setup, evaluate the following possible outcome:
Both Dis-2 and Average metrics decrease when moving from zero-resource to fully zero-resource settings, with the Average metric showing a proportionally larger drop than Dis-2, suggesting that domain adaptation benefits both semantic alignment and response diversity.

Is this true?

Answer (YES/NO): NO